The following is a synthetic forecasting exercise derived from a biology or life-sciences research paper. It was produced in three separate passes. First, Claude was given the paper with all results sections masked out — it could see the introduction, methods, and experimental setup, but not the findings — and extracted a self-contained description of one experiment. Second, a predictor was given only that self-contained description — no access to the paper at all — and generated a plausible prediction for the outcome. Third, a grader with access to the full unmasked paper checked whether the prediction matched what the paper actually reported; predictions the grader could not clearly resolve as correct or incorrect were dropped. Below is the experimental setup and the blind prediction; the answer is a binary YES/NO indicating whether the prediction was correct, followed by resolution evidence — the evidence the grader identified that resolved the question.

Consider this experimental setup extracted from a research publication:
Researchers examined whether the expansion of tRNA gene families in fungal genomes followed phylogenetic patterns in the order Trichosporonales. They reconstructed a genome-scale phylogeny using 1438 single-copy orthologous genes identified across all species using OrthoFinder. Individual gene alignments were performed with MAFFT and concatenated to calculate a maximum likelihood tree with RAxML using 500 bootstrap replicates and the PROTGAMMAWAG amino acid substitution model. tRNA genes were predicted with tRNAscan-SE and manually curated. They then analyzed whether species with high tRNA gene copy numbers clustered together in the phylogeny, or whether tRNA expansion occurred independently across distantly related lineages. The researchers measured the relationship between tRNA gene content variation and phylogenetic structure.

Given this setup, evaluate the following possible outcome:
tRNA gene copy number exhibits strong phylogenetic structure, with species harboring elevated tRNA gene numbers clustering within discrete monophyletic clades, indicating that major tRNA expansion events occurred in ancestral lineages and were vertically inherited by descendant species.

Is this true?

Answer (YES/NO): NO